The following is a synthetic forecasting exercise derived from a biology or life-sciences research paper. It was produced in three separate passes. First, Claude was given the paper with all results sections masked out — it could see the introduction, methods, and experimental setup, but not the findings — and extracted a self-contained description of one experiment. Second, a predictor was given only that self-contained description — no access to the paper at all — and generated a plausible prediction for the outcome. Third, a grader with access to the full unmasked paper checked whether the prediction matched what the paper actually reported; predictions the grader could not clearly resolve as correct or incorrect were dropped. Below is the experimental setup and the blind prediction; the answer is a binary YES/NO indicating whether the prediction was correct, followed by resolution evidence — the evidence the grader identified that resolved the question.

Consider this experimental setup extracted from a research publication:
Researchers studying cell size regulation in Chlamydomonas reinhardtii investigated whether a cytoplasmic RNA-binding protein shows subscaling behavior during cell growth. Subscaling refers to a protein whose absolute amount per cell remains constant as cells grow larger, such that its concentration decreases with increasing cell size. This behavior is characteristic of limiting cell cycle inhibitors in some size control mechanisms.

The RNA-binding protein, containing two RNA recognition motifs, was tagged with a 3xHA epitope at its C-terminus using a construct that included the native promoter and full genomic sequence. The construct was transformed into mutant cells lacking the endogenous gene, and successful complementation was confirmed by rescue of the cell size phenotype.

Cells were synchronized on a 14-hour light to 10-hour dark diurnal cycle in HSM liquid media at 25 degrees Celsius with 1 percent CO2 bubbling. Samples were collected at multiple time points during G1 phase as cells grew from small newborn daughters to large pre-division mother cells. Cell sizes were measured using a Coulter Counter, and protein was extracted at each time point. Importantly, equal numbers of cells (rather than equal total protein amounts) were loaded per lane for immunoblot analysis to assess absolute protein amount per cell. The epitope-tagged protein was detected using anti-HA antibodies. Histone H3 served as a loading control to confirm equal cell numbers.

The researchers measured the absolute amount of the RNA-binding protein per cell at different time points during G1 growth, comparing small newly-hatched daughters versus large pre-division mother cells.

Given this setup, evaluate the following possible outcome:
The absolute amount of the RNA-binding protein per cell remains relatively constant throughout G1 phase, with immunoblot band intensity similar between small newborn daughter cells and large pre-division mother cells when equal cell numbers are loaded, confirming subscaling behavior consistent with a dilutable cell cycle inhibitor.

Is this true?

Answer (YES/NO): YES